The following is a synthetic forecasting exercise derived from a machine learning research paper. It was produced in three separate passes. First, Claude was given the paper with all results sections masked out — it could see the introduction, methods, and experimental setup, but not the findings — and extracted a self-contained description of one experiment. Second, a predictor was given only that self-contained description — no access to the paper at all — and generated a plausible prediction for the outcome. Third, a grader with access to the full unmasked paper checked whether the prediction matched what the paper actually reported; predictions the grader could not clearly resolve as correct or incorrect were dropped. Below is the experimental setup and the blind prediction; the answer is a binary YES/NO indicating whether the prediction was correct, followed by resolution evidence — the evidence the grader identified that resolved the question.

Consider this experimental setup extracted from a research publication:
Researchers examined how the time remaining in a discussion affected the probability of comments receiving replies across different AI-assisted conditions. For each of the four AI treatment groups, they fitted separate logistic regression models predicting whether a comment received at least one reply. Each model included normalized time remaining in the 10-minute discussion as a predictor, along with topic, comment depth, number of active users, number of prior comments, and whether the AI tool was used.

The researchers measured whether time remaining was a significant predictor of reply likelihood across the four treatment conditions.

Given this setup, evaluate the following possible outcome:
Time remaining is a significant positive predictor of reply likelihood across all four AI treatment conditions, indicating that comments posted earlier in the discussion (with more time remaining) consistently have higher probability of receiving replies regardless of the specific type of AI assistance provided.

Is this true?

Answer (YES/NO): NO